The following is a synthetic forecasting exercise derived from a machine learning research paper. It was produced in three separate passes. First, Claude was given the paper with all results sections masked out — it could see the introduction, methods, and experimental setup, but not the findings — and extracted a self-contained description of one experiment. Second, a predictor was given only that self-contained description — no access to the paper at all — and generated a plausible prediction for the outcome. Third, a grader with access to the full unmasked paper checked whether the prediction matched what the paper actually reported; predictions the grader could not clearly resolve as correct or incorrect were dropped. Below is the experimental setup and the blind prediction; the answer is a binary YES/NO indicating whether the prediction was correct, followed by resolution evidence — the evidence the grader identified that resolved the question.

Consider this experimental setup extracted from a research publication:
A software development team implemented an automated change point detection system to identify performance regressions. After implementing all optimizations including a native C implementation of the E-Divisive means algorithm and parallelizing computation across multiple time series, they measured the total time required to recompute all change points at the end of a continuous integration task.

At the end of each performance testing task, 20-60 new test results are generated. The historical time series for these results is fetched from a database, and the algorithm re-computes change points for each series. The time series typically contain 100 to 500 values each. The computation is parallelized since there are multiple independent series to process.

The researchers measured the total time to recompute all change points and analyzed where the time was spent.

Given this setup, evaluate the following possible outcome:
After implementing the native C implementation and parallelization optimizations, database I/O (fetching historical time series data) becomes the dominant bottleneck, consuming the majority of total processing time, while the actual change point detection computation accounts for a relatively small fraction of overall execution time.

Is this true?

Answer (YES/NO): YES